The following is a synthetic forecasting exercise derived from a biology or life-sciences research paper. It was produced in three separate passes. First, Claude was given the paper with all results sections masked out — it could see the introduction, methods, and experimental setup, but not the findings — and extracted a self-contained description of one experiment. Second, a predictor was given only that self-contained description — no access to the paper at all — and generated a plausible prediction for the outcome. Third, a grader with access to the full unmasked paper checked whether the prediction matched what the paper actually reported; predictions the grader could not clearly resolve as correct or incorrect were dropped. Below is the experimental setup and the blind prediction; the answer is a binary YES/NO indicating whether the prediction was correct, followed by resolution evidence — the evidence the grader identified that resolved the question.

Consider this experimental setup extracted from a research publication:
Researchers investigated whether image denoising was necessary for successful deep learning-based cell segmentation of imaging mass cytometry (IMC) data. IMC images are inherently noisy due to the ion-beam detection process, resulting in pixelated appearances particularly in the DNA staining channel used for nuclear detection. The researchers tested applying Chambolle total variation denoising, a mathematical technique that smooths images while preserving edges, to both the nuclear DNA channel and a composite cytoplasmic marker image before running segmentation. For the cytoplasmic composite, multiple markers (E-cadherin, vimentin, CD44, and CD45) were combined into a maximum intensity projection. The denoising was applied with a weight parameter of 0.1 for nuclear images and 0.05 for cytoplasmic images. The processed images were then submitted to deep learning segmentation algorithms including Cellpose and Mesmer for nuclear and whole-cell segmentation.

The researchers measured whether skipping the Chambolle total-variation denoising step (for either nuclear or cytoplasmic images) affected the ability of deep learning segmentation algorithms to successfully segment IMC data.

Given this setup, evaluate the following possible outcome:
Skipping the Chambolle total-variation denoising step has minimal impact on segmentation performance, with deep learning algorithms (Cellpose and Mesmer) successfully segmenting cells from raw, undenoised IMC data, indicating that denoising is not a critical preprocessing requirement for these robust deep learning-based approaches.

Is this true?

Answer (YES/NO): NO